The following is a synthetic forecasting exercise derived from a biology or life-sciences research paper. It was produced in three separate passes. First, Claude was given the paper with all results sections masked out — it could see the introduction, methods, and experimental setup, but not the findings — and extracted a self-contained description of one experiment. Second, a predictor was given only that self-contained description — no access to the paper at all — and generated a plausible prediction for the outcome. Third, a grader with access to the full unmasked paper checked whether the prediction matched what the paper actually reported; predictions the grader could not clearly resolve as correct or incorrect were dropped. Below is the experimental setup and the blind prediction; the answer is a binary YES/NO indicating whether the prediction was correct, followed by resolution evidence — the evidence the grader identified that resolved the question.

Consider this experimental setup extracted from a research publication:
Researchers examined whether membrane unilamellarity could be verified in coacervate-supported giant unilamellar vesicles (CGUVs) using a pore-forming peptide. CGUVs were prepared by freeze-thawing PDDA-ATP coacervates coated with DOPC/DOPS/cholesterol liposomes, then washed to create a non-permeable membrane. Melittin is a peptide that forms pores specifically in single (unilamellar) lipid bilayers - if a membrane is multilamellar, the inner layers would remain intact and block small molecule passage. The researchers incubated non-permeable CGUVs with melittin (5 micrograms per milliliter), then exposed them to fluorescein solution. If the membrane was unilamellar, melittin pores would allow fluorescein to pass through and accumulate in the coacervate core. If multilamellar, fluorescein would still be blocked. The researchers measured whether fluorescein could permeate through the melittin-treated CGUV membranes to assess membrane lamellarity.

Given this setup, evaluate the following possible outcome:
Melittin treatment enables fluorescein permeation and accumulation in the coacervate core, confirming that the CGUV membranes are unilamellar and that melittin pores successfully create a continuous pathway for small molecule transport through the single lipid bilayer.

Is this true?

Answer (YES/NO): YES